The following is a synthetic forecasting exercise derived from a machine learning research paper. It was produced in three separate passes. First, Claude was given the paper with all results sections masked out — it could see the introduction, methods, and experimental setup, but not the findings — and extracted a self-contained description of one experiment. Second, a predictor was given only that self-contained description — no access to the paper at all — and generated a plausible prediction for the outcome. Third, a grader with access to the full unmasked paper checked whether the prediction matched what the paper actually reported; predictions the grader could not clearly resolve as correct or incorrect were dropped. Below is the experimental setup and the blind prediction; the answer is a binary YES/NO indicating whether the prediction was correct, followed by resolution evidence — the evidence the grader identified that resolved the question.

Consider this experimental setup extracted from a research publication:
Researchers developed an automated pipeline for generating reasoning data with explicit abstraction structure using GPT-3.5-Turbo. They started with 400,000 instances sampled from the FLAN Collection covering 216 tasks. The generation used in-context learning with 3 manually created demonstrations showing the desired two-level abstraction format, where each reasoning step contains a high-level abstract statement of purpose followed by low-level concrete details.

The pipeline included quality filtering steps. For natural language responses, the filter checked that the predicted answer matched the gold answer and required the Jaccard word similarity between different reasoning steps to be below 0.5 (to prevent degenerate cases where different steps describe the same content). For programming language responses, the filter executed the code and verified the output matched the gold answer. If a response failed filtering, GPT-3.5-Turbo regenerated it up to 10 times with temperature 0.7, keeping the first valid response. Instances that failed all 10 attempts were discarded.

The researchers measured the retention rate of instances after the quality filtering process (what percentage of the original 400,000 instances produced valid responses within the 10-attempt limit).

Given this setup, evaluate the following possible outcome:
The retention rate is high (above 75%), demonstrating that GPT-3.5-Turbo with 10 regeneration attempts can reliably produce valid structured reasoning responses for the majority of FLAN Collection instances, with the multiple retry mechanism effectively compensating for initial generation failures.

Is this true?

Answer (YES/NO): YES